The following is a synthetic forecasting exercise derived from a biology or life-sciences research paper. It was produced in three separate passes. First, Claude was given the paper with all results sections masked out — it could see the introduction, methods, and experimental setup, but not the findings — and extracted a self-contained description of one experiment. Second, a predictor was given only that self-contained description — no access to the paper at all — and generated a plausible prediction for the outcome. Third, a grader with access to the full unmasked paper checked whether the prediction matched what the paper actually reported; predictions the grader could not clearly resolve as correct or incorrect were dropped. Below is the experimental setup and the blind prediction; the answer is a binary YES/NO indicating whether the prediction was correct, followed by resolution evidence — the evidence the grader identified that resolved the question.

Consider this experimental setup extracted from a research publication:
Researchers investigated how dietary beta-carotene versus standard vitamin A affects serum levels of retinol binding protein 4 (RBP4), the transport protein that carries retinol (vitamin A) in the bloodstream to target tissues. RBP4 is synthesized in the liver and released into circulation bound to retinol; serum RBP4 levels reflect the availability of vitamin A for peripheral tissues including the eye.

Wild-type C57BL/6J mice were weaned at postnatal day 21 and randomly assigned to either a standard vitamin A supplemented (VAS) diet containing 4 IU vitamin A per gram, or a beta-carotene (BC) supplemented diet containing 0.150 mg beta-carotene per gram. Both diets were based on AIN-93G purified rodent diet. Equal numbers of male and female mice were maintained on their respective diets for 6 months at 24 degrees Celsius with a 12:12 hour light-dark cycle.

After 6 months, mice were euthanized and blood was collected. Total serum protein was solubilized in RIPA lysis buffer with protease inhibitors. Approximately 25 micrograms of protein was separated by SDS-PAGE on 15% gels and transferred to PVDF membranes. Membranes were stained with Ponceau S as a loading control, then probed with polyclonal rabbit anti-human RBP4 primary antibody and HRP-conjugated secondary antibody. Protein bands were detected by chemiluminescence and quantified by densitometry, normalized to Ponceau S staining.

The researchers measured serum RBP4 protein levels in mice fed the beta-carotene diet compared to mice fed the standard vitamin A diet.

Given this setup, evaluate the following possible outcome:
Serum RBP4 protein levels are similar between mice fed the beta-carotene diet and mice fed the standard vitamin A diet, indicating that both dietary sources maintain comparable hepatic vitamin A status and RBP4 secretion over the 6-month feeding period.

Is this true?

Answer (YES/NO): NO